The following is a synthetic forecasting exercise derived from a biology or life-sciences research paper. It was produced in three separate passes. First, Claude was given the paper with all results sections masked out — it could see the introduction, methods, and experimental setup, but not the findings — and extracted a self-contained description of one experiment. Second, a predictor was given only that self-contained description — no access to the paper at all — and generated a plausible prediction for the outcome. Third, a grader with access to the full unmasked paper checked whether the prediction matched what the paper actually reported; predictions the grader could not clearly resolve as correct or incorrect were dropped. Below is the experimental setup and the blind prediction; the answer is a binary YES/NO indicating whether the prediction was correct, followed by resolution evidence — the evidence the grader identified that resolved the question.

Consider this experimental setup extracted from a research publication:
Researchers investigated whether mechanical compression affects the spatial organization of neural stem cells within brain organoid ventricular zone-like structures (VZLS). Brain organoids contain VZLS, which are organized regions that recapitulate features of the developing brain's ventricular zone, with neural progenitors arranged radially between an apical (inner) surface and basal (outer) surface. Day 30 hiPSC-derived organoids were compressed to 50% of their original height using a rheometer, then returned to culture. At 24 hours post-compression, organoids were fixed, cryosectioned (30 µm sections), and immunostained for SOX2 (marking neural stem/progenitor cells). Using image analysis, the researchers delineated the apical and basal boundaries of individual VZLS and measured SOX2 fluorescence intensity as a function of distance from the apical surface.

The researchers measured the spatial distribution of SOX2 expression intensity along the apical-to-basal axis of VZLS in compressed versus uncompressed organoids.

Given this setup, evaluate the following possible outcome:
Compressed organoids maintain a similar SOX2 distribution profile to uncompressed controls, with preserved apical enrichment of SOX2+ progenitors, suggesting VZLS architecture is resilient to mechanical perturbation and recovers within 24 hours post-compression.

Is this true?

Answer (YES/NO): NO